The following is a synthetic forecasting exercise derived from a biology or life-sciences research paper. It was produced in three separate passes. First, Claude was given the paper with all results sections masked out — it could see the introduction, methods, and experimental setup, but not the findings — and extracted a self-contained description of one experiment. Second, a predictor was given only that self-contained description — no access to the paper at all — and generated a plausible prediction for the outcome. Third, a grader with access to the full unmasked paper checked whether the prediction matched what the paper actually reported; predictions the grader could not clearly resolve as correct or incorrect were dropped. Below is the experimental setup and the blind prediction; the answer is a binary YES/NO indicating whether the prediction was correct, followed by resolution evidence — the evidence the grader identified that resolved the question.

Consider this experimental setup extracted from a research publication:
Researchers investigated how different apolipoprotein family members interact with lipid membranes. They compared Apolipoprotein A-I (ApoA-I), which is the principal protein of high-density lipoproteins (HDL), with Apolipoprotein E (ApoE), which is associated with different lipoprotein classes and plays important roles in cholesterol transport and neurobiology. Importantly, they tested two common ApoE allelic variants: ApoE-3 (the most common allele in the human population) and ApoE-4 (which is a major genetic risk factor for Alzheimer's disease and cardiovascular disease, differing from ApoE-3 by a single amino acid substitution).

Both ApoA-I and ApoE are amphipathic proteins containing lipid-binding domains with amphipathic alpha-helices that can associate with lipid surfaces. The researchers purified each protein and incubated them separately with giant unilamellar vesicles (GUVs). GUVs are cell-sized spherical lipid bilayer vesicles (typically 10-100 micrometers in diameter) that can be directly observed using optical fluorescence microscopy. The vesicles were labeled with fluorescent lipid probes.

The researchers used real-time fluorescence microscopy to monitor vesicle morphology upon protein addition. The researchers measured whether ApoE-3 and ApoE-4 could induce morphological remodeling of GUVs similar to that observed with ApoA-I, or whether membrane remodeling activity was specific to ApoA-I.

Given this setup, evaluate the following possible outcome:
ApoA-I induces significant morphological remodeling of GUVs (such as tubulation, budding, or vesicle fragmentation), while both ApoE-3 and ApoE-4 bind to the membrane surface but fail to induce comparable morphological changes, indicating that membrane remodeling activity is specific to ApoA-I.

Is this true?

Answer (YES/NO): NO